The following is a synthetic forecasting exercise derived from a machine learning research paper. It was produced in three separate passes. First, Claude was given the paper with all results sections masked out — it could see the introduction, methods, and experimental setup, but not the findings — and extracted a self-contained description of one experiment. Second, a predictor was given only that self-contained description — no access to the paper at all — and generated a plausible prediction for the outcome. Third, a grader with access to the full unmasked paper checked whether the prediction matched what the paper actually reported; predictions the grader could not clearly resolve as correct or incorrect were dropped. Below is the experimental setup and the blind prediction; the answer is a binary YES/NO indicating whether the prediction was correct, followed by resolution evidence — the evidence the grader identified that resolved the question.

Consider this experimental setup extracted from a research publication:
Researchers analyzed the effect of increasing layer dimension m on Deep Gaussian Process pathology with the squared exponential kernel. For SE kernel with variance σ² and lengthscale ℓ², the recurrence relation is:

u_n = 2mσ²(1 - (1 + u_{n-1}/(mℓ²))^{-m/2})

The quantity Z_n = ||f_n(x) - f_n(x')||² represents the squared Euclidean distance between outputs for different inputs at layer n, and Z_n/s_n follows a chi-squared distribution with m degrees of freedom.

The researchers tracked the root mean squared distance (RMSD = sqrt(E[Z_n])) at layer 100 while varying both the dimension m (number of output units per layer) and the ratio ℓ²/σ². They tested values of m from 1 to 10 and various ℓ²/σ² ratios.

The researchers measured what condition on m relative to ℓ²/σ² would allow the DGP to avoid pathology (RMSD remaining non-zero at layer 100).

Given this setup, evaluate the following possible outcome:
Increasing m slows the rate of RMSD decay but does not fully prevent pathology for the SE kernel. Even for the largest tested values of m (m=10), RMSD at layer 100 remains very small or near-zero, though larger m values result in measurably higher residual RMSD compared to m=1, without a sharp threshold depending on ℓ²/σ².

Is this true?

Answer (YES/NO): NO